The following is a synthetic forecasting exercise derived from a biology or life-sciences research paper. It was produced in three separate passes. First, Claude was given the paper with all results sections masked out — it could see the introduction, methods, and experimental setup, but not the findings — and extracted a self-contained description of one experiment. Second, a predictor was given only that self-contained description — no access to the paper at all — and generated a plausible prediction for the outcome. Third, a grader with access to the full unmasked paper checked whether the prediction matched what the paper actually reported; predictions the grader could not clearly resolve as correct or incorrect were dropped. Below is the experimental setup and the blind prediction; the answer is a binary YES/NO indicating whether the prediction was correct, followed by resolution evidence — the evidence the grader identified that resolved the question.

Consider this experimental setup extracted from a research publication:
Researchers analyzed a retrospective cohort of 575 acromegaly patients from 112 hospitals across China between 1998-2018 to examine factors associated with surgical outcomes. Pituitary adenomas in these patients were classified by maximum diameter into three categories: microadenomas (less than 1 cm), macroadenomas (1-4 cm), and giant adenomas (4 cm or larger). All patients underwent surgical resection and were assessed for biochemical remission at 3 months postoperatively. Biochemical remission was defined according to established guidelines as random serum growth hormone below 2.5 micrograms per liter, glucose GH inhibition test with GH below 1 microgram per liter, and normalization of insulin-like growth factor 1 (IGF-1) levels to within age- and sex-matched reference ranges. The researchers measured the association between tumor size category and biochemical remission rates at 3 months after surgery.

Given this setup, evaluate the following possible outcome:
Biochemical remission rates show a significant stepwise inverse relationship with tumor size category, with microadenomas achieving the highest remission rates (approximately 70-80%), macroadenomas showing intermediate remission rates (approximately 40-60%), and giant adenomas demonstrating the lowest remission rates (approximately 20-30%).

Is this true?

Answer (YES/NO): NO